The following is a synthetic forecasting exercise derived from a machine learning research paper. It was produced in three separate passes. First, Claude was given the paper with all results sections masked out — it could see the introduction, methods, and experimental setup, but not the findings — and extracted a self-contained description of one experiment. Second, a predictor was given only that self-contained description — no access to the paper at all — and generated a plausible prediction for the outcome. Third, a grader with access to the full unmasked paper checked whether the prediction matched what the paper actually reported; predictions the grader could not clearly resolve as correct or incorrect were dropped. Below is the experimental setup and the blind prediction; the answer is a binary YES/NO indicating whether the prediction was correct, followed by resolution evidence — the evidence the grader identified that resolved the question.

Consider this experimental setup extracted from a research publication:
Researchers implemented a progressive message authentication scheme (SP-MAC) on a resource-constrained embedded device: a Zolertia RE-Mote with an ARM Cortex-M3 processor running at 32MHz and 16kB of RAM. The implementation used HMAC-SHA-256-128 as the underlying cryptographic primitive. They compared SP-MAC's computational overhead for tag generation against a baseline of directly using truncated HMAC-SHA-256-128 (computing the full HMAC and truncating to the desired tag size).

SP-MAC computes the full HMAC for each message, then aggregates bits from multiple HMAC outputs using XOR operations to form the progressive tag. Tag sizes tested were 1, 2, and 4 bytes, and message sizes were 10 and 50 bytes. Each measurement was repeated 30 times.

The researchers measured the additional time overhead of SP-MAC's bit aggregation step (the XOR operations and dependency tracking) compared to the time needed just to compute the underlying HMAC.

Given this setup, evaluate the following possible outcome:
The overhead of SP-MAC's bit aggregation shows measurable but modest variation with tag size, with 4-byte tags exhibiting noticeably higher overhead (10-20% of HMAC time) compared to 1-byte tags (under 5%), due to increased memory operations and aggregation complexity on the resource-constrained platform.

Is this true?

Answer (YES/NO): NO